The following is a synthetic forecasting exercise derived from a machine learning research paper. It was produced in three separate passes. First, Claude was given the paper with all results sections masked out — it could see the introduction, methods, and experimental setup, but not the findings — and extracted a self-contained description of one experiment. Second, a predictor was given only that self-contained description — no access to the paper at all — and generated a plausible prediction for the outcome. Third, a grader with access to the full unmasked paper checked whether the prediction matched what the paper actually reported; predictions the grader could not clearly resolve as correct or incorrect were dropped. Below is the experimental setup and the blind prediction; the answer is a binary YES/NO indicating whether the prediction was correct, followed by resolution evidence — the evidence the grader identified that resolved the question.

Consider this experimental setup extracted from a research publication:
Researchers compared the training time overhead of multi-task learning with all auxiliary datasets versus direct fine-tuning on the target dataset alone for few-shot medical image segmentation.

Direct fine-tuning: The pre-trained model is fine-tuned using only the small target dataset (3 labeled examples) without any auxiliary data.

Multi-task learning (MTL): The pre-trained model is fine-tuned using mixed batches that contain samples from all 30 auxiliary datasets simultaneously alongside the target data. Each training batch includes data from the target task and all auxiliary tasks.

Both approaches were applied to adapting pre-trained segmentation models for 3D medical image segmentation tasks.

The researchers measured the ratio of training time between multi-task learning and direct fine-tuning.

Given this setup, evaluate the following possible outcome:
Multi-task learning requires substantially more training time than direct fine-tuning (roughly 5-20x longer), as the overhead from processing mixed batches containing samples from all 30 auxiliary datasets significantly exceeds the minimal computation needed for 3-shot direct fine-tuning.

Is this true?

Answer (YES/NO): NO